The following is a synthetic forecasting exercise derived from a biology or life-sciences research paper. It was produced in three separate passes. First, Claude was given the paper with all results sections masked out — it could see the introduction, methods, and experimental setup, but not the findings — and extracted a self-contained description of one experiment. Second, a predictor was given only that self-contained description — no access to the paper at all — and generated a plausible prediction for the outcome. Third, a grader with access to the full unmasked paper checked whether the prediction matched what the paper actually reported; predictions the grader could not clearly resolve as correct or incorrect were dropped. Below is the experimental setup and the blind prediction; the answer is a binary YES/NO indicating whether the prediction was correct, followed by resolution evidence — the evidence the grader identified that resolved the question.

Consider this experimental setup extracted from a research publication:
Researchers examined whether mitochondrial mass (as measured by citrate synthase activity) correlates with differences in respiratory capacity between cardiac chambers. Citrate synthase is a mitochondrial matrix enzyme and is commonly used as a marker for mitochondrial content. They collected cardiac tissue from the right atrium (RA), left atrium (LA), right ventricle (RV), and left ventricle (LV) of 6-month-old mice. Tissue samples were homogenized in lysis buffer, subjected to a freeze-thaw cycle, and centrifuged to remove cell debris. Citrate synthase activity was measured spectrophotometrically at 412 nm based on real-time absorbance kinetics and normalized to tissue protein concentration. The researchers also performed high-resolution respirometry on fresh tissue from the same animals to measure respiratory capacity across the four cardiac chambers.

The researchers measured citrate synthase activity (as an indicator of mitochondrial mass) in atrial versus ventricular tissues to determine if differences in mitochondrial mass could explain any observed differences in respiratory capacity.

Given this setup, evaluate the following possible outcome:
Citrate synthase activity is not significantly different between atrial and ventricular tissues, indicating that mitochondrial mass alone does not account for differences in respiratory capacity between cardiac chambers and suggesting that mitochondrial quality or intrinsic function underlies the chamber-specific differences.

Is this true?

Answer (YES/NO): NO